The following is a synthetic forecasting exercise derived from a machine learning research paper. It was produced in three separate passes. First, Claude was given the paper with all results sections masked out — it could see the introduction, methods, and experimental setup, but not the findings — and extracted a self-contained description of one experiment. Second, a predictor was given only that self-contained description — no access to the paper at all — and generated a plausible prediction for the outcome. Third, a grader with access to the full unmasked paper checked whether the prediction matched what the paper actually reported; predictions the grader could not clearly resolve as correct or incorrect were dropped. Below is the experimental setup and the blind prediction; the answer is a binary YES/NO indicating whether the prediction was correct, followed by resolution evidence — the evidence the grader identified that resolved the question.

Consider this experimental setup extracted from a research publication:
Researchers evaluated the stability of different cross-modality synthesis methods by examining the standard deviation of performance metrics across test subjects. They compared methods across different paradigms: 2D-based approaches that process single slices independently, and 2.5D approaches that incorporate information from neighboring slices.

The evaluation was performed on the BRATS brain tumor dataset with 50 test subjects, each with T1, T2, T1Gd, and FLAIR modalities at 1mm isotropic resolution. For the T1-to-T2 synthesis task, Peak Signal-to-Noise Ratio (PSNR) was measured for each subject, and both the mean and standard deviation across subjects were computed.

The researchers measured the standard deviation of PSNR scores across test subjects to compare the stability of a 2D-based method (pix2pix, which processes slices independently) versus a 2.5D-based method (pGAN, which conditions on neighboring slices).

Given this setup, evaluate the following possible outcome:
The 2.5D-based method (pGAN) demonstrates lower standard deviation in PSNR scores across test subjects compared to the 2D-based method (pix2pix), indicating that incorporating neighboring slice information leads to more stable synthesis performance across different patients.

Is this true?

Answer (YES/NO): NO